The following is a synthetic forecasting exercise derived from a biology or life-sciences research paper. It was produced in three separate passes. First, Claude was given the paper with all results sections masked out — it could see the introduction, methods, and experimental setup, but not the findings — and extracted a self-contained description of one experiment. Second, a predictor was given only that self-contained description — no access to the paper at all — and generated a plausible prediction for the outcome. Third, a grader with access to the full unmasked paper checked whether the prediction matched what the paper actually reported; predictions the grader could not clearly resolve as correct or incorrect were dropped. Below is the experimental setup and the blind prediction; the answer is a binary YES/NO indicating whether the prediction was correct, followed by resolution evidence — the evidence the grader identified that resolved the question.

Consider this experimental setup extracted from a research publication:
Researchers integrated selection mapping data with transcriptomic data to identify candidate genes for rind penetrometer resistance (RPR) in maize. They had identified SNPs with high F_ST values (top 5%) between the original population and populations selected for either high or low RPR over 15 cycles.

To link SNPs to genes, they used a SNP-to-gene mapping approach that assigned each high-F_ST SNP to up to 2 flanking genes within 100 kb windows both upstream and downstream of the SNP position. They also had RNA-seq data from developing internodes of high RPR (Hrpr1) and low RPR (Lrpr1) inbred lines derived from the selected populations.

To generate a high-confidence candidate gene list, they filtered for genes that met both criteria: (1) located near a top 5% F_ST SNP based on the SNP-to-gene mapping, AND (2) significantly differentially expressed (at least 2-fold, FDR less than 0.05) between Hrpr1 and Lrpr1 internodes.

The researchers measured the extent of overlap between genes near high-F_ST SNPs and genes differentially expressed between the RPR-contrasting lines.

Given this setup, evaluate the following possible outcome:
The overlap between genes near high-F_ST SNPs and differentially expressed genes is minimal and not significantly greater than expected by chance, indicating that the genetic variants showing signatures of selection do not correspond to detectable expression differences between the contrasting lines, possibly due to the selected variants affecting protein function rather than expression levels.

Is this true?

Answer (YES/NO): NO